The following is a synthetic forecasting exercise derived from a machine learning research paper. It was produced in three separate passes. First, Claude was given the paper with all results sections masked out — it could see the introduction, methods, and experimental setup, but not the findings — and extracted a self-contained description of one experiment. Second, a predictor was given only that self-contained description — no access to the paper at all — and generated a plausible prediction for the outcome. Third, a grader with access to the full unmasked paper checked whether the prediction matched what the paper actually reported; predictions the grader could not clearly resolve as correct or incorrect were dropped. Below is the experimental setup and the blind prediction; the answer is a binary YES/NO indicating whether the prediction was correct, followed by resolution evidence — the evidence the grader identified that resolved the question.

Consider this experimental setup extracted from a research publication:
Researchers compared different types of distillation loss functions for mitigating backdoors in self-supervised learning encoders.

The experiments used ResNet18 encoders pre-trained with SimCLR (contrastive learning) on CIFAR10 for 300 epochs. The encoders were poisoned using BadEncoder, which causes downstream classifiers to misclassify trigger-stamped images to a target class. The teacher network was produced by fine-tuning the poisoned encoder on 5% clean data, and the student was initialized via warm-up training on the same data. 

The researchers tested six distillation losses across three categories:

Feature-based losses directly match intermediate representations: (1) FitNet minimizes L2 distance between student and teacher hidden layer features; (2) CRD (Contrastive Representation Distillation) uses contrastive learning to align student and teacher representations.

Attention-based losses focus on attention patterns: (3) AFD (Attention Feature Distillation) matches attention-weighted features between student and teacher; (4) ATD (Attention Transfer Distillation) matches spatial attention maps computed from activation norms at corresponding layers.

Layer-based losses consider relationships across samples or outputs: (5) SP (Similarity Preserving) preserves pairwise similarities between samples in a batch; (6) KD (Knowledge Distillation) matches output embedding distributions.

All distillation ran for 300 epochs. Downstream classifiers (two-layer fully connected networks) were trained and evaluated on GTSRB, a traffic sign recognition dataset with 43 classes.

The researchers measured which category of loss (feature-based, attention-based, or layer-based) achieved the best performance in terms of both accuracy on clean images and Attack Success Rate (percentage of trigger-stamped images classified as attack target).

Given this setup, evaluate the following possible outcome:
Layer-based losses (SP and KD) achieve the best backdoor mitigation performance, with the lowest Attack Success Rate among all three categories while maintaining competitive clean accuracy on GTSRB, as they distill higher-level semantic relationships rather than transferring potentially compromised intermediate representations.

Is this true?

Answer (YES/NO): NO